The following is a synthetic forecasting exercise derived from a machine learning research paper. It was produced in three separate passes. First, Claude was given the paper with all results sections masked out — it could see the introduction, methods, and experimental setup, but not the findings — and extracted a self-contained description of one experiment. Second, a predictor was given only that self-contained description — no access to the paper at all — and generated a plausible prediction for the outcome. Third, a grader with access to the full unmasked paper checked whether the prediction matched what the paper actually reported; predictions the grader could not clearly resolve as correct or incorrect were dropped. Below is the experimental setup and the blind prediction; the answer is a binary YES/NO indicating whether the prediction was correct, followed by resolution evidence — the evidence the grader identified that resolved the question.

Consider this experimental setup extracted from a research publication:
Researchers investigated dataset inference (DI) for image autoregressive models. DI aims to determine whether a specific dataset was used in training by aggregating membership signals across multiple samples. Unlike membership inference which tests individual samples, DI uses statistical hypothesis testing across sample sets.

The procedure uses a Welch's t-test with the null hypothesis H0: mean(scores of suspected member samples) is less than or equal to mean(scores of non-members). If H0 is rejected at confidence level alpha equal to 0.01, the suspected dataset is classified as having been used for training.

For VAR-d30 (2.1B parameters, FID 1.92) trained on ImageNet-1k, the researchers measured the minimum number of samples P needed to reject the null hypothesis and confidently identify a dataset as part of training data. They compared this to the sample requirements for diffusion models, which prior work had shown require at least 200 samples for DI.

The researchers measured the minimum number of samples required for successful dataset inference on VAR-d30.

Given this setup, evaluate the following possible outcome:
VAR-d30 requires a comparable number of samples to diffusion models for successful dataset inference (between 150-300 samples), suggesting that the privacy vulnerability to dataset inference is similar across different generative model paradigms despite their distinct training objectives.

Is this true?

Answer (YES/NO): NO